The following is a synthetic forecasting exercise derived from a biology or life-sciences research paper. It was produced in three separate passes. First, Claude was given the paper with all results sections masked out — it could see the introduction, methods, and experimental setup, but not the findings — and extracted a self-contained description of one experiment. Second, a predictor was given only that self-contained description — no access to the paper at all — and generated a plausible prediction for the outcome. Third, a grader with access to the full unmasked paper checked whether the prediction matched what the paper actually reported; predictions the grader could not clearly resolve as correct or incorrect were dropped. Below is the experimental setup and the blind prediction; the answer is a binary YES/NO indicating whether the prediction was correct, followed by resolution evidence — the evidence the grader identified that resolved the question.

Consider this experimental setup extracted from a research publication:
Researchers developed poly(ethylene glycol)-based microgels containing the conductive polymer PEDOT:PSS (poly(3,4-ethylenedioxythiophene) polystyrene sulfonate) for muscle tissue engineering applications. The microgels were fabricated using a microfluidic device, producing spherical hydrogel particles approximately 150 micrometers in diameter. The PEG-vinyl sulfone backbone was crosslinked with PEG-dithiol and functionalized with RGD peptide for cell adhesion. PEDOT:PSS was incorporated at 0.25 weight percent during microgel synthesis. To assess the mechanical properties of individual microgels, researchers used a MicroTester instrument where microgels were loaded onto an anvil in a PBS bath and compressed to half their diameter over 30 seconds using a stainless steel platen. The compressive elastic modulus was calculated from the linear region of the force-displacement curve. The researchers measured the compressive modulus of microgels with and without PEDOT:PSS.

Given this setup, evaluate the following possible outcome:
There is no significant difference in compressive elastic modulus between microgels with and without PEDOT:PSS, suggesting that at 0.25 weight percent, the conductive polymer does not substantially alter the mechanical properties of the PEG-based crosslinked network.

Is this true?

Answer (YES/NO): YES